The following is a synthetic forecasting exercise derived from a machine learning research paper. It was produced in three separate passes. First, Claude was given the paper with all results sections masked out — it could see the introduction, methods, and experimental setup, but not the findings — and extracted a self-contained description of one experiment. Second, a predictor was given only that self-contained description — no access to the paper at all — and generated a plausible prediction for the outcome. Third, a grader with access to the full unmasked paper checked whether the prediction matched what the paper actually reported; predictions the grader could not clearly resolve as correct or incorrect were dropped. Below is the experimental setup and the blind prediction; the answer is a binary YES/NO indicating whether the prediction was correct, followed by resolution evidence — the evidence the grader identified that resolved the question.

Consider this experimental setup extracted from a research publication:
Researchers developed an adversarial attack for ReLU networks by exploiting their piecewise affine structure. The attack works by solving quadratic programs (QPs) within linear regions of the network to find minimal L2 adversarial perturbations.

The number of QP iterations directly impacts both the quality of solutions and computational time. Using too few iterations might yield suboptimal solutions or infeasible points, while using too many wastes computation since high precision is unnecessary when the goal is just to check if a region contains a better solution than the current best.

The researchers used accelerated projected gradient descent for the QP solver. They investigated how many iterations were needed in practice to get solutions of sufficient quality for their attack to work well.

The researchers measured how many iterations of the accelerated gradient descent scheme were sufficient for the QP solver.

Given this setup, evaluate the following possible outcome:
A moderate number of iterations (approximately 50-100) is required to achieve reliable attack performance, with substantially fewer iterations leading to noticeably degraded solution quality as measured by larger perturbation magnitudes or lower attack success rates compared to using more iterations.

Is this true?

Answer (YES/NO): NO